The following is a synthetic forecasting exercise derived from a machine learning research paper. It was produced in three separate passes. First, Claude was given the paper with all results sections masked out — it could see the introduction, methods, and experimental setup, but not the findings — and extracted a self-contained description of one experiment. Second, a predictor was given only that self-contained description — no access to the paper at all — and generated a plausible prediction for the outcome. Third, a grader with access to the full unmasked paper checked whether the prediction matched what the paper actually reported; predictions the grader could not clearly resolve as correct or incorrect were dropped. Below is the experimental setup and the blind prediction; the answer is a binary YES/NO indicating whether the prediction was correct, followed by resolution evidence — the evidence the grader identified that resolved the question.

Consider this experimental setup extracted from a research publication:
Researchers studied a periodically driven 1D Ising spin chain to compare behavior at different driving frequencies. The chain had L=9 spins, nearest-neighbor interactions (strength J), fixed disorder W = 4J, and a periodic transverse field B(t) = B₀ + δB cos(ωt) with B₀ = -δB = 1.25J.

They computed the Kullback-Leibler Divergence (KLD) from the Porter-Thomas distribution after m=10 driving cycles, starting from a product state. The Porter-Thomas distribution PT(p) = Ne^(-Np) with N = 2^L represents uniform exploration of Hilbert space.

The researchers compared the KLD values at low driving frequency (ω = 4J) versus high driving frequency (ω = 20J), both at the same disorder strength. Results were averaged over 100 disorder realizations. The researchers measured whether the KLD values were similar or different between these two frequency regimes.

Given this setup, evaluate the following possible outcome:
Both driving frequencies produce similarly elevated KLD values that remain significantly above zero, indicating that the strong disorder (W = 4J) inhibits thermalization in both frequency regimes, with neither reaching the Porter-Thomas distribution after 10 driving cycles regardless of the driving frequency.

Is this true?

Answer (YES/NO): NO